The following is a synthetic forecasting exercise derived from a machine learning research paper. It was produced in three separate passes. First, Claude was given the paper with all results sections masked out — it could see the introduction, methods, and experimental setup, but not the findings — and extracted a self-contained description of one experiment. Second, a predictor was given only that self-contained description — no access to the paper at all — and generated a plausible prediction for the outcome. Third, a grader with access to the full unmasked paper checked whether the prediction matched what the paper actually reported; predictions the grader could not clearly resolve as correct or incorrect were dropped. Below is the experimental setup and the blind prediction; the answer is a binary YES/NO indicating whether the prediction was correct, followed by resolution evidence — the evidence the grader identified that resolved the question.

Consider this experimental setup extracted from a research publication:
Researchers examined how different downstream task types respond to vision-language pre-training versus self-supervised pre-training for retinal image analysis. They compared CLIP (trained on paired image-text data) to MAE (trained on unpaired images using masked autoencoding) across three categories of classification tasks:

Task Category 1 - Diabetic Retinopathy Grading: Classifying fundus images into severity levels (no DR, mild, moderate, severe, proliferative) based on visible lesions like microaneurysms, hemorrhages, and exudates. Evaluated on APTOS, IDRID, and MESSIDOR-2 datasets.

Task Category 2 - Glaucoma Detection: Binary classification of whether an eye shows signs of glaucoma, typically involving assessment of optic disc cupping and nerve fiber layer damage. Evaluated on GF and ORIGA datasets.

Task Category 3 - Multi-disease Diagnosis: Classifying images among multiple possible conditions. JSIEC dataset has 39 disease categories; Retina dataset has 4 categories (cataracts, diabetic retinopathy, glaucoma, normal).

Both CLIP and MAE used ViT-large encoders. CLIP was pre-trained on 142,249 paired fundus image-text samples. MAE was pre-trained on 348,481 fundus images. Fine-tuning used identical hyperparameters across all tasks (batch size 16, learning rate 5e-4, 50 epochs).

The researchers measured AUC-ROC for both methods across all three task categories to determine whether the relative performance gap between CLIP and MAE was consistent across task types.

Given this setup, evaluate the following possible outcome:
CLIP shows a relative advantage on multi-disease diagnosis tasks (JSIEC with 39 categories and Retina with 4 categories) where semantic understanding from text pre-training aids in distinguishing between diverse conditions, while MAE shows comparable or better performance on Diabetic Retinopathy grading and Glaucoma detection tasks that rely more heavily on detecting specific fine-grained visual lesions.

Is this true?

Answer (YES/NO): NO